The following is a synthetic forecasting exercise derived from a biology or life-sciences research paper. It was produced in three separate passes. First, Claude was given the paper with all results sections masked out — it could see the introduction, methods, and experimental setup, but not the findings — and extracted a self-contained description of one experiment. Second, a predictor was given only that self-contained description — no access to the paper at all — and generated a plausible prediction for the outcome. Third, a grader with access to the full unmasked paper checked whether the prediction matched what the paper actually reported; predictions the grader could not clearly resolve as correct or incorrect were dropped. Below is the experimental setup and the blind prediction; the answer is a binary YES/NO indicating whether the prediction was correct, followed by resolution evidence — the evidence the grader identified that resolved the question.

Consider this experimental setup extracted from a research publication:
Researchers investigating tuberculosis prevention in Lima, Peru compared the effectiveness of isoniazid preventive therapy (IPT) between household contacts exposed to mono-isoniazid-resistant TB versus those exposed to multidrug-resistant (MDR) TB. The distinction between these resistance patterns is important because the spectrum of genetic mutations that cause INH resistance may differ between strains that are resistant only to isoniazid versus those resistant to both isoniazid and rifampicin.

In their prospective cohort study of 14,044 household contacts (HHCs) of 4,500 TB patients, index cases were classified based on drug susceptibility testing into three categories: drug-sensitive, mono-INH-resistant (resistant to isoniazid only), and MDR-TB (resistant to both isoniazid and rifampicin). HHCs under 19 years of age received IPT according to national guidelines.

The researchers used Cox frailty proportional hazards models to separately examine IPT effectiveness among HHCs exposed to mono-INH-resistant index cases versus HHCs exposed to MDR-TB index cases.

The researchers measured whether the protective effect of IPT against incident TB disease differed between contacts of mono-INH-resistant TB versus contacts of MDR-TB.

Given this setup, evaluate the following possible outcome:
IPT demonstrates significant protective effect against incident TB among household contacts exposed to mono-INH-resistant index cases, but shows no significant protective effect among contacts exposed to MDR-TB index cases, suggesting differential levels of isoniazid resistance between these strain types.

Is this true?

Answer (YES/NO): NO